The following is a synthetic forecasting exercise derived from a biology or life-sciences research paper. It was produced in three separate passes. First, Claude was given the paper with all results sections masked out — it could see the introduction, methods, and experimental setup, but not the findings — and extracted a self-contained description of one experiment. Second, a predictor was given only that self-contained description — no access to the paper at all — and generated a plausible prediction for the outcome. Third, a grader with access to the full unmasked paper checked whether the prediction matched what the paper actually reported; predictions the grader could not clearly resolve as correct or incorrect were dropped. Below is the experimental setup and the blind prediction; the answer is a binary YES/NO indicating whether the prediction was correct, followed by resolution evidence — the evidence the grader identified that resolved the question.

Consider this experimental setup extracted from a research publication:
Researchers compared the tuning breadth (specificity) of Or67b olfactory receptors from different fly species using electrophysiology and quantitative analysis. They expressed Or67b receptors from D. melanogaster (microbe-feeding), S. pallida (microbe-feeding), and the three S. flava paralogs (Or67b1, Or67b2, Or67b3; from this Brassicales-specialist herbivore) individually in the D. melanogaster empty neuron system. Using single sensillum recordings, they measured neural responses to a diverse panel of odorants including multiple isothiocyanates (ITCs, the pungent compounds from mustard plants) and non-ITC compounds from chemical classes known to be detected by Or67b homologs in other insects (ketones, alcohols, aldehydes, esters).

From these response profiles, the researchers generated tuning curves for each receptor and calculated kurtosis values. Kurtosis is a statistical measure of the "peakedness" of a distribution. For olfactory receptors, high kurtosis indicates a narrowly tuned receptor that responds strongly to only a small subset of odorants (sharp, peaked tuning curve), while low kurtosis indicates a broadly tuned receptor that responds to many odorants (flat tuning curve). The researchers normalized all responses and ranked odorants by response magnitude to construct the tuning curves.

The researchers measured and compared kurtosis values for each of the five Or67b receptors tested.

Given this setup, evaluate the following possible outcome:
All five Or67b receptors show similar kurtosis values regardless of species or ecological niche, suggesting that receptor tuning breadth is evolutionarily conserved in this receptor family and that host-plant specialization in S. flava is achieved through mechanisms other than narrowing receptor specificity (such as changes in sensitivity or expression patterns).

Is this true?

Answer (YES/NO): NO